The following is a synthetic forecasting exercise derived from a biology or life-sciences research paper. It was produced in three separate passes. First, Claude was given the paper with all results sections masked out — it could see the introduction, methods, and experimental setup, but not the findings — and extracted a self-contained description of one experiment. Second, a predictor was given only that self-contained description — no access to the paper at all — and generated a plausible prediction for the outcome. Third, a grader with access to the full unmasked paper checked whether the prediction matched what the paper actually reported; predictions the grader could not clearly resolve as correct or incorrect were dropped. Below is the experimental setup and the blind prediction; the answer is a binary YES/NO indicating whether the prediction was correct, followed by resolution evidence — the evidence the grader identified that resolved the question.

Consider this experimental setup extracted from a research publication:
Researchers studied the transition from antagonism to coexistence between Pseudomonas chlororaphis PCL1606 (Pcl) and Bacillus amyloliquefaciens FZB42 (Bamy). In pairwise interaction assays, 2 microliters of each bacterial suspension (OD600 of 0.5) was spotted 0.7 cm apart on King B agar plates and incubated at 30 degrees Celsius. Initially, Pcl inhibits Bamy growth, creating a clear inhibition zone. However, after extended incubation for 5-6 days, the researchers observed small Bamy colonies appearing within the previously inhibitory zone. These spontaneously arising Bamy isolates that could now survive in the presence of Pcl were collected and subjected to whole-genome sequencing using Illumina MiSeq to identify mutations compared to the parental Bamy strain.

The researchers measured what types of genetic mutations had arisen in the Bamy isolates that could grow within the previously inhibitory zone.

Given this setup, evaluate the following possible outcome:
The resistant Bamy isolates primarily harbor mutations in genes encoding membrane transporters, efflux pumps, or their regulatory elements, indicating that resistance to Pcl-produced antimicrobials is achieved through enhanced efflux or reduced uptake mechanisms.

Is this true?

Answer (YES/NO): NO